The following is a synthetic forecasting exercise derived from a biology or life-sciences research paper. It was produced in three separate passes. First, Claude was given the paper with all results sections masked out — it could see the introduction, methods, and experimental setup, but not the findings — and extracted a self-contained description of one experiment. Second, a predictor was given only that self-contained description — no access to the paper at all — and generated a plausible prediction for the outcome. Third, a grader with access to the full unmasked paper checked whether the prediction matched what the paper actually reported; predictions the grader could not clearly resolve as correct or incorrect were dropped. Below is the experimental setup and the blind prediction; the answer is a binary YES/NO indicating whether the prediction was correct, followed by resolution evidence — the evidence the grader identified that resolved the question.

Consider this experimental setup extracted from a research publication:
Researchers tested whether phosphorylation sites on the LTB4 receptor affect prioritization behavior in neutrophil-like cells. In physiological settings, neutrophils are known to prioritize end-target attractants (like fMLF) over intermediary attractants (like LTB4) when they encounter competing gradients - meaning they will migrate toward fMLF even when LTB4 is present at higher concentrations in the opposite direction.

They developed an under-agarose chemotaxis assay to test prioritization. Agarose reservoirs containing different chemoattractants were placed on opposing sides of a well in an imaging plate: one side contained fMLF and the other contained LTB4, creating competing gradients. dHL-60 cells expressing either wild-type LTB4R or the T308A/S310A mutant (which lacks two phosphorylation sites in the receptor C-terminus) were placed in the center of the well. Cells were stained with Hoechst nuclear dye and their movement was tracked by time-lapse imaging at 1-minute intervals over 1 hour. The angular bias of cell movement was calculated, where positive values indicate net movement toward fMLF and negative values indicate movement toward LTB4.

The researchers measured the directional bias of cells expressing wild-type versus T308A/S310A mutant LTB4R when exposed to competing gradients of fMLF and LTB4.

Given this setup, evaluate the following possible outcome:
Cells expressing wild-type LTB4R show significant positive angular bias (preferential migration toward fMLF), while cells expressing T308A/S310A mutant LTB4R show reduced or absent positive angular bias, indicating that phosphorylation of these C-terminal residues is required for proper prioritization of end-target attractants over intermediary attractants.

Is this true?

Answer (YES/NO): YES